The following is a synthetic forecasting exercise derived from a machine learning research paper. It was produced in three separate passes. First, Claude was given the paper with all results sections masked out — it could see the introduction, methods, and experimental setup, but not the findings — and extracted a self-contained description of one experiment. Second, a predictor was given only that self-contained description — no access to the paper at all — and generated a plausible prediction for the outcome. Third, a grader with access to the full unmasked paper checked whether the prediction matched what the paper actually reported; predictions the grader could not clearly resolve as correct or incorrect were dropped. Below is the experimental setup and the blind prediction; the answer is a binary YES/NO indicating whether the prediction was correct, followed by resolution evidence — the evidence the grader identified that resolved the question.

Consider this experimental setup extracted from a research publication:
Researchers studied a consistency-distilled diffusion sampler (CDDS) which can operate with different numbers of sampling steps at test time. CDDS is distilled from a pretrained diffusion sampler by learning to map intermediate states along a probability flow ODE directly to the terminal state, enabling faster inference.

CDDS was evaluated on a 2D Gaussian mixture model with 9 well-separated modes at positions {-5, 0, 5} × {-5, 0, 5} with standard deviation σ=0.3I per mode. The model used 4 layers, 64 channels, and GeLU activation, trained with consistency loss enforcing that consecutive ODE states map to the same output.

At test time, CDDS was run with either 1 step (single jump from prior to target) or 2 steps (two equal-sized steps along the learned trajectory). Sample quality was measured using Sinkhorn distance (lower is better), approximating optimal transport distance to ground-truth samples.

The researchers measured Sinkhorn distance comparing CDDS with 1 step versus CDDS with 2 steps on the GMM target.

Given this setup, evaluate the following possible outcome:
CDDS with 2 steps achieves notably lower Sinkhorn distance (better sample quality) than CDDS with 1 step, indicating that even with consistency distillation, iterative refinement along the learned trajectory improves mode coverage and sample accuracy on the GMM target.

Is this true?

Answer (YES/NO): NO